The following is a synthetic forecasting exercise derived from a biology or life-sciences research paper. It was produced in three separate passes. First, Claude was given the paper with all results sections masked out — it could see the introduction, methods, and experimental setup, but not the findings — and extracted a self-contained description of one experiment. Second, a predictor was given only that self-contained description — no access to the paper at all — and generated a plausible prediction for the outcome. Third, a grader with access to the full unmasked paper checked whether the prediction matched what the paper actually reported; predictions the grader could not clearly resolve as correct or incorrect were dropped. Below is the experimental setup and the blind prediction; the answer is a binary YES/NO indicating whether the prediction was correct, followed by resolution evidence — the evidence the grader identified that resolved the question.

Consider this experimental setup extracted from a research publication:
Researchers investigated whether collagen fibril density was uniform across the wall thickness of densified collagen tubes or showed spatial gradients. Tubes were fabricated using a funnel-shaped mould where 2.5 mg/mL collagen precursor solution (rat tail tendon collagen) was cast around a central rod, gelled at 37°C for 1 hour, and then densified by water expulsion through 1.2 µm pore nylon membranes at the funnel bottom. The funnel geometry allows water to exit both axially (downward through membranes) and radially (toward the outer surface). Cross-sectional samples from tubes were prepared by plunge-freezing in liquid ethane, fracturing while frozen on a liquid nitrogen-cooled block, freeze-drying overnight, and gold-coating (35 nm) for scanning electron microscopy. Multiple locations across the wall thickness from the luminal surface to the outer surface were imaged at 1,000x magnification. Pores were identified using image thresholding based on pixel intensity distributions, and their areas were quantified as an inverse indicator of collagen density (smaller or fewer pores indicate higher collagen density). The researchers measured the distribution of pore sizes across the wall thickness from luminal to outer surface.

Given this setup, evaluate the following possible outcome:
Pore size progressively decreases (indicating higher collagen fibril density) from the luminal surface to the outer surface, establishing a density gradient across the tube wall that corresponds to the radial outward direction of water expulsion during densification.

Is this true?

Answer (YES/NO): NO